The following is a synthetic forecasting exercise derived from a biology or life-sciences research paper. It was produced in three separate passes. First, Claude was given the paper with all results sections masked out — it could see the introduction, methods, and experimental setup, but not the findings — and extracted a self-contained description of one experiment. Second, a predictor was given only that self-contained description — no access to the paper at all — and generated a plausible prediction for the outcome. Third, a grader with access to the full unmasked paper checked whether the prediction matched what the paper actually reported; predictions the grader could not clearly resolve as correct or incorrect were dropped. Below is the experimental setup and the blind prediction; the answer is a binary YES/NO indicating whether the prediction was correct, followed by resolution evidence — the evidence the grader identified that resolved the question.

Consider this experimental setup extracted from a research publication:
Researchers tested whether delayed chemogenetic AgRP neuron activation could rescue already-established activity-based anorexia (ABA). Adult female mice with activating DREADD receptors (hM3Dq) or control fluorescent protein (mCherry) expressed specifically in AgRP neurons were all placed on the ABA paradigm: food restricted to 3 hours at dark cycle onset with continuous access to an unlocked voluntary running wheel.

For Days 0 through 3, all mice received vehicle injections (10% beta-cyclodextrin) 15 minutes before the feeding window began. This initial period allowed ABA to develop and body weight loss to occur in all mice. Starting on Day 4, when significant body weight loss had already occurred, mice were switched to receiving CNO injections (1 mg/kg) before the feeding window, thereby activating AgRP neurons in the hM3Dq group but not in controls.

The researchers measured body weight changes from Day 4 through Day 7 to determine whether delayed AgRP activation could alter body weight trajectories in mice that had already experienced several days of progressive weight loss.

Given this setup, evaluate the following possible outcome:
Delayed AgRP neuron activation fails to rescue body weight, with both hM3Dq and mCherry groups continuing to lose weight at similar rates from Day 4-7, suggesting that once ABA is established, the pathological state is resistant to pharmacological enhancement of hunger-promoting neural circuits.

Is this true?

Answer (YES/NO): NO